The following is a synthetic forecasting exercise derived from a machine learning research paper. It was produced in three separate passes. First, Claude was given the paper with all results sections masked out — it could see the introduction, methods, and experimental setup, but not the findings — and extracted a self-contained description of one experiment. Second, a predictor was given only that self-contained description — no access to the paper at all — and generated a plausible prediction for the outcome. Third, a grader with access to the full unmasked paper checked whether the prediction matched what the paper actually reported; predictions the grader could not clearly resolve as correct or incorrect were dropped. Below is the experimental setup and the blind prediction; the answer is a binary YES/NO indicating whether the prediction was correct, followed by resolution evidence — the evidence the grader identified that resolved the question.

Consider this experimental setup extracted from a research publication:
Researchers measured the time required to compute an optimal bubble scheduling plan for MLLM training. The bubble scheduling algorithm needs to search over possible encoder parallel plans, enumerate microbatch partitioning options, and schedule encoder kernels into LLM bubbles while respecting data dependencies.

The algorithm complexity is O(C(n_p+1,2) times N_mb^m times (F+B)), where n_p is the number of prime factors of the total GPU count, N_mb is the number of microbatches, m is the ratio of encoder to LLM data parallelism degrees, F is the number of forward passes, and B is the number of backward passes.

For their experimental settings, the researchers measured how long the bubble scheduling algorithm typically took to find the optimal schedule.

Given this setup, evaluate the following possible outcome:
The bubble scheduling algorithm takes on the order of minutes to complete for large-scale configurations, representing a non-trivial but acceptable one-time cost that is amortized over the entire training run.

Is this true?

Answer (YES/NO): YES